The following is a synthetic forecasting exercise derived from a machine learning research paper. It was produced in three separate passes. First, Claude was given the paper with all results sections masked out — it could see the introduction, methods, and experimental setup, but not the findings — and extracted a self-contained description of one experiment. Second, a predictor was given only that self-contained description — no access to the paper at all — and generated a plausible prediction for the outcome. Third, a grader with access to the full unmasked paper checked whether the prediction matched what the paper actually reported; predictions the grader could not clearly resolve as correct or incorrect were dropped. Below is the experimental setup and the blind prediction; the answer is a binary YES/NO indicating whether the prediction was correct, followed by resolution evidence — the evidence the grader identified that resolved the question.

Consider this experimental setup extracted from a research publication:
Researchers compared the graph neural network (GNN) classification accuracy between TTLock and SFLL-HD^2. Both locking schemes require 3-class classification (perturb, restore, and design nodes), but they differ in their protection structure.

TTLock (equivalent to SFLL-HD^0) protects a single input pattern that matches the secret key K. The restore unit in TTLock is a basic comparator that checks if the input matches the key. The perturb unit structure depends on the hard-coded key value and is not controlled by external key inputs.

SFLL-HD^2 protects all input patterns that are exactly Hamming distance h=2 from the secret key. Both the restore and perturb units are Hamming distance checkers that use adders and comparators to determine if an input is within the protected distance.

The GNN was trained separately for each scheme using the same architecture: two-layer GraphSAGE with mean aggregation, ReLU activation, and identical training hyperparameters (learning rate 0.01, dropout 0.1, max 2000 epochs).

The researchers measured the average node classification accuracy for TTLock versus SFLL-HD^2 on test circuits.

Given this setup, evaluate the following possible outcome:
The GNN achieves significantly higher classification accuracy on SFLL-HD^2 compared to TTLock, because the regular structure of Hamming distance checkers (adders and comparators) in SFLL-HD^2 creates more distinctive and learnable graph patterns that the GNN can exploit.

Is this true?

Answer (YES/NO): NO